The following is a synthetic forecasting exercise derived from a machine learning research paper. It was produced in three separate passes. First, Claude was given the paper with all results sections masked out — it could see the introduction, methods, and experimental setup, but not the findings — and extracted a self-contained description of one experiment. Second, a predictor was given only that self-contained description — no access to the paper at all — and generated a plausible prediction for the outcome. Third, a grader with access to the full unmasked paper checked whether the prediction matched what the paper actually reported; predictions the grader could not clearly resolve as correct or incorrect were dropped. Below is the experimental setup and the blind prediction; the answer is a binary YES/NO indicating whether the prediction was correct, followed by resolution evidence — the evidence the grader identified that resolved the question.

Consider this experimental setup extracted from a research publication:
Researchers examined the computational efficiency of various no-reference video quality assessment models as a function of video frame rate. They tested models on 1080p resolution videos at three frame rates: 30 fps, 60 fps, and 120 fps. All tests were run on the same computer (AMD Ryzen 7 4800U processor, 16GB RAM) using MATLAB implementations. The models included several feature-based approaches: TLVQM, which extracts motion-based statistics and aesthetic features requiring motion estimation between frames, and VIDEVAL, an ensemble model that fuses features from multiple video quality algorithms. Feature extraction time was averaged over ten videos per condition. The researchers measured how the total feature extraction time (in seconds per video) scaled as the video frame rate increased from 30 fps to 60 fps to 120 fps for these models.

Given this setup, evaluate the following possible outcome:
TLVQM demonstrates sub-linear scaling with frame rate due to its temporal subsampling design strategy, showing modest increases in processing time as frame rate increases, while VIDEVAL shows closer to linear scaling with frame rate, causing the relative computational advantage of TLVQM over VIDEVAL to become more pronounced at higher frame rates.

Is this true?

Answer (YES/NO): NO